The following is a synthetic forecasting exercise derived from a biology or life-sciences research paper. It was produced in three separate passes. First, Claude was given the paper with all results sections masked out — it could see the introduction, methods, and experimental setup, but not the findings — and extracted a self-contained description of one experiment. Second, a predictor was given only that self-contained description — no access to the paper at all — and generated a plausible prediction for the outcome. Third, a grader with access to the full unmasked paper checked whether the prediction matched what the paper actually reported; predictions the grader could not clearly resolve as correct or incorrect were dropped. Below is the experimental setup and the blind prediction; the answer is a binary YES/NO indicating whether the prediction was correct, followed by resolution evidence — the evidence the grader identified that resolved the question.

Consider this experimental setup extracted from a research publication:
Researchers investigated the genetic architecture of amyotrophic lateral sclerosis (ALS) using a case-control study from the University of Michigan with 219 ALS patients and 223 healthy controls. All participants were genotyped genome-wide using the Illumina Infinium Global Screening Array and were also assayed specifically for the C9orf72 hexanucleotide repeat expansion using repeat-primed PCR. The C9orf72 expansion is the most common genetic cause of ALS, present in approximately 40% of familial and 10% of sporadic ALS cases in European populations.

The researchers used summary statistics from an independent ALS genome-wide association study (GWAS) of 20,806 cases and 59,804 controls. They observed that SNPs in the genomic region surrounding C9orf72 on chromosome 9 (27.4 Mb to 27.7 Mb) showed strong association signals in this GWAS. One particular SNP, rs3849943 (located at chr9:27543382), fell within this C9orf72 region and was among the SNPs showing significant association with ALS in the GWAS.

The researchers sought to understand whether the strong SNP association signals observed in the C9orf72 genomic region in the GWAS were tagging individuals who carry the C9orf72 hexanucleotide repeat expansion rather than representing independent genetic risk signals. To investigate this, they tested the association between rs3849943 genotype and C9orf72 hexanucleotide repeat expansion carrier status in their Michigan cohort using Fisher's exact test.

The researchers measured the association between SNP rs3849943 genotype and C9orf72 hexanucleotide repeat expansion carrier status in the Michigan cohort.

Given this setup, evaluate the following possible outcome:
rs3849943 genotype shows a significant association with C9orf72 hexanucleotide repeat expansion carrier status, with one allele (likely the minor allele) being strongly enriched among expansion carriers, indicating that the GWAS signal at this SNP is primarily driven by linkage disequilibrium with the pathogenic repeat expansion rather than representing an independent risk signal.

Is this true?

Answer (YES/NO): YES